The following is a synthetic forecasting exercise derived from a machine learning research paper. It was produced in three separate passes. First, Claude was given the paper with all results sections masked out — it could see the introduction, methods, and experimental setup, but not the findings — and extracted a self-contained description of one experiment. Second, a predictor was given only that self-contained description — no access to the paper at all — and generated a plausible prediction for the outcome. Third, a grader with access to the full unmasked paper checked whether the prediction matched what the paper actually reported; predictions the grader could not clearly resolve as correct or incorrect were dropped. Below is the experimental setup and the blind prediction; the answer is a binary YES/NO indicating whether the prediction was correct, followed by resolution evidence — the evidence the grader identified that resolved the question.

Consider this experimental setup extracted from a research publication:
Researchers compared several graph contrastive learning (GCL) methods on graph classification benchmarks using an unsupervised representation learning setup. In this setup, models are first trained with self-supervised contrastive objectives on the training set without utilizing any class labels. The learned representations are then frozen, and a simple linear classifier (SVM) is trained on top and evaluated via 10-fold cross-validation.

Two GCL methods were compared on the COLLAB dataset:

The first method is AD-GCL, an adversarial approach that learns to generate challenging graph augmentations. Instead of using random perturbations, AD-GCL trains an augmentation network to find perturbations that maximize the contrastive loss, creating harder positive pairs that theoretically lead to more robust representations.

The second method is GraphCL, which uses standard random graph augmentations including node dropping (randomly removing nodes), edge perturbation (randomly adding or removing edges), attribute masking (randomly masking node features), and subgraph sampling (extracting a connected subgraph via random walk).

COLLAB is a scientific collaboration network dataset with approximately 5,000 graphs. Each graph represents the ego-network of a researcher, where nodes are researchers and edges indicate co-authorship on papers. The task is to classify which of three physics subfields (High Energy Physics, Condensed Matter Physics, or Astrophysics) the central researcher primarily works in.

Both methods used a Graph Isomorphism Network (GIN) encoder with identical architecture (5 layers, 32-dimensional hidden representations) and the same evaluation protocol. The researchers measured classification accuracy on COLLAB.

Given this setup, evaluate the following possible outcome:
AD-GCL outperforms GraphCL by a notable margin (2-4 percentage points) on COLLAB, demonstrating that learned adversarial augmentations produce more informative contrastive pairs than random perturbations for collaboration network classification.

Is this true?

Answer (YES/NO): NO